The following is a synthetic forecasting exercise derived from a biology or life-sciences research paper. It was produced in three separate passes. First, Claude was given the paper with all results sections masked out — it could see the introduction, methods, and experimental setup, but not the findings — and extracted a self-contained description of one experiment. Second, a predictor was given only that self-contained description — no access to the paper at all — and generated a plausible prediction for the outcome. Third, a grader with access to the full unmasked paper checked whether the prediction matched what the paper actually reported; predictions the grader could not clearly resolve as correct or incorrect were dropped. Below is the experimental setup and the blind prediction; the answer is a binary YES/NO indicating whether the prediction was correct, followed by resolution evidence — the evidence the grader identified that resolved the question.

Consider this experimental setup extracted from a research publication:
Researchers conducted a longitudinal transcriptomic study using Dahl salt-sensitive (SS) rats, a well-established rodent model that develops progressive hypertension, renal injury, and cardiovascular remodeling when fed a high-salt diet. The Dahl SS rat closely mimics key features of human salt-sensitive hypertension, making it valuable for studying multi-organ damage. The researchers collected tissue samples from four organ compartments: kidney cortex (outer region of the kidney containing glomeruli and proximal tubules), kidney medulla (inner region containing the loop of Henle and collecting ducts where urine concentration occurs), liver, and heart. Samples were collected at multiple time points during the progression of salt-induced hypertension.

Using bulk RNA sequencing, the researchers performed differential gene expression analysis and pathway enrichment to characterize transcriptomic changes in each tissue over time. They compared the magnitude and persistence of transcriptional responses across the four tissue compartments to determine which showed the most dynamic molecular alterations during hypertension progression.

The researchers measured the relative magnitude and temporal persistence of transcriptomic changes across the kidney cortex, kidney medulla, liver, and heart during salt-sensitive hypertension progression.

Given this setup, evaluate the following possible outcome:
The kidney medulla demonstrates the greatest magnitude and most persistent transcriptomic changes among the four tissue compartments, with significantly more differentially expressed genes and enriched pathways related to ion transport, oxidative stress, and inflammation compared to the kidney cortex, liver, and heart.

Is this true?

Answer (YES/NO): NO